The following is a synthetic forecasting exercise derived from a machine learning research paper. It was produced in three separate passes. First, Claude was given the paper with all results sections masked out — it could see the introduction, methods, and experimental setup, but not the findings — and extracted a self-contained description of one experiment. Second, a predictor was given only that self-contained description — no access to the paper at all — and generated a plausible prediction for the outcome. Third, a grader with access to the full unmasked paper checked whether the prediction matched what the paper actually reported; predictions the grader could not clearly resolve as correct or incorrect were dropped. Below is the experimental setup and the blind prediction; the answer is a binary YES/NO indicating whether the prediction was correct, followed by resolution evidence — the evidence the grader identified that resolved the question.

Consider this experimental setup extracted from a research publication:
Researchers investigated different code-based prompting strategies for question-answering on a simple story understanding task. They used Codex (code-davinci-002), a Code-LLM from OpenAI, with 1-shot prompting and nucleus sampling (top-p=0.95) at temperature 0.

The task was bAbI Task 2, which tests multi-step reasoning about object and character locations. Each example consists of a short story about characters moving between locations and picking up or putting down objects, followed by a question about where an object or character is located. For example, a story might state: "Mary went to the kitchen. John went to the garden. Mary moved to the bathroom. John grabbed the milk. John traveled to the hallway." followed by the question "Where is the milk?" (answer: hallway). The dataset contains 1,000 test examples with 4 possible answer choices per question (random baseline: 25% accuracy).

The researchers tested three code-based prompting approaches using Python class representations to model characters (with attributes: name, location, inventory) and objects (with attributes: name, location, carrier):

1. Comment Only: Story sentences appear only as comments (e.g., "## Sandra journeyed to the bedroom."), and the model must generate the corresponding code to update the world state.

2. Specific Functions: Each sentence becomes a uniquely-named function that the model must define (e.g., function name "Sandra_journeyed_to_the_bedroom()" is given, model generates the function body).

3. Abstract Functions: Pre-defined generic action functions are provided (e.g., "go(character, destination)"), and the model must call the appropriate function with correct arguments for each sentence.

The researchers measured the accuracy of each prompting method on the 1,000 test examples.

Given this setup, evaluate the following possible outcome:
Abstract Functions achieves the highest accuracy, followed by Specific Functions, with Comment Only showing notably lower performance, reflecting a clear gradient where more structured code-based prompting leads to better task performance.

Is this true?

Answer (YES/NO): YES